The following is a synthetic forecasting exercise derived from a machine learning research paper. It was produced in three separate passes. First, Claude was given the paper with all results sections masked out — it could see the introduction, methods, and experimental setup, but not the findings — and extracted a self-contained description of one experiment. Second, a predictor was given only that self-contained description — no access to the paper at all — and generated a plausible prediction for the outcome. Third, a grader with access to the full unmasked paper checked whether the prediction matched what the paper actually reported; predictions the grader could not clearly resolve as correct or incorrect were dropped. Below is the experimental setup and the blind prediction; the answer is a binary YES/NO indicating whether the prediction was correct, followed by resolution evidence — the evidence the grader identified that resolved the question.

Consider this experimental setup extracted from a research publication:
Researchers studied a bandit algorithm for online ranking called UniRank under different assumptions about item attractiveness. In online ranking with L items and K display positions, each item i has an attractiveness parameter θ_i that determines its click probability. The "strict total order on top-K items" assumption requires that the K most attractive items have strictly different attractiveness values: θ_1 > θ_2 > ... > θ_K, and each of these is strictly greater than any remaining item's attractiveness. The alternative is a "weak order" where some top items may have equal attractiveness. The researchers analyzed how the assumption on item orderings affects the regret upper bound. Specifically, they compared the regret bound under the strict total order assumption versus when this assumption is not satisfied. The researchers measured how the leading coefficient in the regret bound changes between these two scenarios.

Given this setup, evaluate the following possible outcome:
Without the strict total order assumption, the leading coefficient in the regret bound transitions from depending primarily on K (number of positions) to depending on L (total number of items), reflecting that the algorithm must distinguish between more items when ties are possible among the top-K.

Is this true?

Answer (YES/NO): NO